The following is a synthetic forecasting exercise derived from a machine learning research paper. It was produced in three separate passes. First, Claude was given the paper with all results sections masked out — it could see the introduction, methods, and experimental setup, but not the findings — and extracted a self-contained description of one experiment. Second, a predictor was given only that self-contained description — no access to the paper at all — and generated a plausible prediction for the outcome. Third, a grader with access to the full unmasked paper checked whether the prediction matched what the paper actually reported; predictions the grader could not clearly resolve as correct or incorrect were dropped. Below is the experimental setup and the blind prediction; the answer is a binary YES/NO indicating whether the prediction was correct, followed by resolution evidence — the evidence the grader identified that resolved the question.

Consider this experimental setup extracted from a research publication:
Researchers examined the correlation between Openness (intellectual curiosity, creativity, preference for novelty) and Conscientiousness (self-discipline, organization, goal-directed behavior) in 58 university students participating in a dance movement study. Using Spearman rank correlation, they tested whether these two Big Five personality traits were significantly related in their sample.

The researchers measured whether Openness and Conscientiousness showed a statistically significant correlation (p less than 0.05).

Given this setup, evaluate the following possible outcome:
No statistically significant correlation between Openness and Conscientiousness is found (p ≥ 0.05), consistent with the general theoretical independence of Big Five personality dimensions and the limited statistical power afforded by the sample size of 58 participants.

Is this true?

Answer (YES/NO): YES